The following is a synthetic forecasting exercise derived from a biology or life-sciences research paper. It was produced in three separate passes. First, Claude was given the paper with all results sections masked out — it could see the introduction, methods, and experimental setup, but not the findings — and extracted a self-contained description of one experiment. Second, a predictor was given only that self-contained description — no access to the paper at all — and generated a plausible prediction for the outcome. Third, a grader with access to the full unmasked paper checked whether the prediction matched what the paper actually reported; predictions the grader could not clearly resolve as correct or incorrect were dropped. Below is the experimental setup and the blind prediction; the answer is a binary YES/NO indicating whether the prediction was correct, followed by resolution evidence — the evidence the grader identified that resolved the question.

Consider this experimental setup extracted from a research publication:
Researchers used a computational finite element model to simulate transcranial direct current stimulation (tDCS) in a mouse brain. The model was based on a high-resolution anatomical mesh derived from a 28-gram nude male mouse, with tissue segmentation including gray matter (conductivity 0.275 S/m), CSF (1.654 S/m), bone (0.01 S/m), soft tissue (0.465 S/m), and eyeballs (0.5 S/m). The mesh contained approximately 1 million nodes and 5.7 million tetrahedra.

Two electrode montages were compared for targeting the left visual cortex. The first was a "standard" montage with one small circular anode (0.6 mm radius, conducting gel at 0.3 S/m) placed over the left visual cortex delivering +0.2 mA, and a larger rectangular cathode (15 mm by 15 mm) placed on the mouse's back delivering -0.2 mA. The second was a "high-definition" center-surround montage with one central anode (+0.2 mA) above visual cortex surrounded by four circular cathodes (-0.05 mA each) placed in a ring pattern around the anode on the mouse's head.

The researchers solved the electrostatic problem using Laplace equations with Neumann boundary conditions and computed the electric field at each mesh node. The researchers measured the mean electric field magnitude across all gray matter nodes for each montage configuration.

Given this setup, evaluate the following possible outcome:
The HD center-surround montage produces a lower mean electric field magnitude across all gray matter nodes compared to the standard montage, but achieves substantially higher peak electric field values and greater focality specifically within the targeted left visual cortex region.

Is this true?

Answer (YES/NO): NO